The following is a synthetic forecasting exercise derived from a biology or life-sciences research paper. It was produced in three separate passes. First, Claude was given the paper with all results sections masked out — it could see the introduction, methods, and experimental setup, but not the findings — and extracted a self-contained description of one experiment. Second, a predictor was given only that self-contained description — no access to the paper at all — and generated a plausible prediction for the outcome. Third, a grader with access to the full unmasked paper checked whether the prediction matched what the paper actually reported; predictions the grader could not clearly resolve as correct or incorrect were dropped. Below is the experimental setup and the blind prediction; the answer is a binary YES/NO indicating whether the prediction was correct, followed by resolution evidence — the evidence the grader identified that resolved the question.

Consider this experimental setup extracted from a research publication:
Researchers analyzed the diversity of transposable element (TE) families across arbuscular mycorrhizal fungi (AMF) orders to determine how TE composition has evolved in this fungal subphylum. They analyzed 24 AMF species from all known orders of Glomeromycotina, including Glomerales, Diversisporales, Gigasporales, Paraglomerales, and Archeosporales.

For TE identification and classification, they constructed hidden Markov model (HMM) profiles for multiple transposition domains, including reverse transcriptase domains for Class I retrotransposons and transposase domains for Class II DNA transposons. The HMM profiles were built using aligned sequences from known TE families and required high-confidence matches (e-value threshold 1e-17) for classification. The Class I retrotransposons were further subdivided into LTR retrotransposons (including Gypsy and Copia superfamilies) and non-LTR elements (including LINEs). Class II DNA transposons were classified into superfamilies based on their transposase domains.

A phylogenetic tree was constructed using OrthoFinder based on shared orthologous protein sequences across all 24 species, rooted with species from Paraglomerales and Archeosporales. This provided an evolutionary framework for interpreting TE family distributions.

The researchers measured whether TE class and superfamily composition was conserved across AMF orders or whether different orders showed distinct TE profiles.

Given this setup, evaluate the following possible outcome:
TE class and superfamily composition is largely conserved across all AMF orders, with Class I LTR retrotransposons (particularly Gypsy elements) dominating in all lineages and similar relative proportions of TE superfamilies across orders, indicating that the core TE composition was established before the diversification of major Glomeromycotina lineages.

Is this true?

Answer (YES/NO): NO